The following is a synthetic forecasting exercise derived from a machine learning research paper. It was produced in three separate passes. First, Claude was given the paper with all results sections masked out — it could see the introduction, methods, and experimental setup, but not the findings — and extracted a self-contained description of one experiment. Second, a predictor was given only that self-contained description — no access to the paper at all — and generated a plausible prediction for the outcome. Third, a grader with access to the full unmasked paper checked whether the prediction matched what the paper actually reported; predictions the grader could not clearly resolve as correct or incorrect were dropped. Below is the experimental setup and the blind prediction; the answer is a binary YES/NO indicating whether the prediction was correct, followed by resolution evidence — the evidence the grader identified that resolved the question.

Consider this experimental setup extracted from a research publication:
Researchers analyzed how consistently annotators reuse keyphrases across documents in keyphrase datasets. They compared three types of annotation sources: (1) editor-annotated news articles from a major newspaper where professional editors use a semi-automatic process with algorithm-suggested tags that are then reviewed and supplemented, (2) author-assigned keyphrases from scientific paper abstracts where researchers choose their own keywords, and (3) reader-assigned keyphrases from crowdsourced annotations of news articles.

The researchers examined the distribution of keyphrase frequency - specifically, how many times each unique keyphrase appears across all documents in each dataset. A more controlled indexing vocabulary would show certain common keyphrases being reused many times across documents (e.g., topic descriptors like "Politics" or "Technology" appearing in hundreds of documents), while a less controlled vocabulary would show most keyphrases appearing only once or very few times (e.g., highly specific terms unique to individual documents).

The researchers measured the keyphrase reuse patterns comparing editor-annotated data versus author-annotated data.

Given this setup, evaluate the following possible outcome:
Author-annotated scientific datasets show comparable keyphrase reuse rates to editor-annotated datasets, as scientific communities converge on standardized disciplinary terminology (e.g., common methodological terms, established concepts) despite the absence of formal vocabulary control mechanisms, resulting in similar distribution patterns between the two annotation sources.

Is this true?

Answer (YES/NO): NO